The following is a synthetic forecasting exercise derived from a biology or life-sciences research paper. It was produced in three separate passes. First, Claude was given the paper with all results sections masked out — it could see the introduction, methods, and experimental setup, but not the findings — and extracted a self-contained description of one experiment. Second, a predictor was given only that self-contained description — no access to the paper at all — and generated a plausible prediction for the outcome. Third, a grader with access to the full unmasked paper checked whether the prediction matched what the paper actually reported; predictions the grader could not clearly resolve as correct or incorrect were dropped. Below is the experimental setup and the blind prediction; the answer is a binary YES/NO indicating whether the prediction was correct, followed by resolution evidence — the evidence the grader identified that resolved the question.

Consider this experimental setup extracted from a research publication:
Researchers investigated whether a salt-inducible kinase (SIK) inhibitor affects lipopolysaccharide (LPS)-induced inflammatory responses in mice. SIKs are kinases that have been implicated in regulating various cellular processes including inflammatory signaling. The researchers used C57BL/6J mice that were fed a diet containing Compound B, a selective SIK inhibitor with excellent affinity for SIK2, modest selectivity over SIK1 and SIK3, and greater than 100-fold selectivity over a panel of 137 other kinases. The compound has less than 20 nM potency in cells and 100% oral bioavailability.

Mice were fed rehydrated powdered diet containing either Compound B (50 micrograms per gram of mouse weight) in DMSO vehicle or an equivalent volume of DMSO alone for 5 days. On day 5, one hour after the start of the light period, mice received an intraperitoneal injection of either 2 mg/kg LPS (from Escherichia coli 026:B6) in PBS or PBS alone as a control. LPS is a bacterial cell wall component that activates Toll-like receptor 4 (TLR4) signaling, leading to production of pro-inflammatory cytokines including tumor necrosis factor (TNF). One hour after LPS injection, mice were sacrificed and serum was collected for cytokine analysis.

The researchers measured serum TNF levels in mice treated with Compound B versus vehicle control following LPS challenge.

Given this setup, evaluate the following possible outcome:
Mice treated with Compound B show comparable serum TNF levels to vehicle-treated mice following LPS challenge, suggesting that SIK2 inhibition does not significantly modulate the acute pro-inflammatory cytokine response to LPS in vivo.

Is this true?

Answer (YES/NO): NO